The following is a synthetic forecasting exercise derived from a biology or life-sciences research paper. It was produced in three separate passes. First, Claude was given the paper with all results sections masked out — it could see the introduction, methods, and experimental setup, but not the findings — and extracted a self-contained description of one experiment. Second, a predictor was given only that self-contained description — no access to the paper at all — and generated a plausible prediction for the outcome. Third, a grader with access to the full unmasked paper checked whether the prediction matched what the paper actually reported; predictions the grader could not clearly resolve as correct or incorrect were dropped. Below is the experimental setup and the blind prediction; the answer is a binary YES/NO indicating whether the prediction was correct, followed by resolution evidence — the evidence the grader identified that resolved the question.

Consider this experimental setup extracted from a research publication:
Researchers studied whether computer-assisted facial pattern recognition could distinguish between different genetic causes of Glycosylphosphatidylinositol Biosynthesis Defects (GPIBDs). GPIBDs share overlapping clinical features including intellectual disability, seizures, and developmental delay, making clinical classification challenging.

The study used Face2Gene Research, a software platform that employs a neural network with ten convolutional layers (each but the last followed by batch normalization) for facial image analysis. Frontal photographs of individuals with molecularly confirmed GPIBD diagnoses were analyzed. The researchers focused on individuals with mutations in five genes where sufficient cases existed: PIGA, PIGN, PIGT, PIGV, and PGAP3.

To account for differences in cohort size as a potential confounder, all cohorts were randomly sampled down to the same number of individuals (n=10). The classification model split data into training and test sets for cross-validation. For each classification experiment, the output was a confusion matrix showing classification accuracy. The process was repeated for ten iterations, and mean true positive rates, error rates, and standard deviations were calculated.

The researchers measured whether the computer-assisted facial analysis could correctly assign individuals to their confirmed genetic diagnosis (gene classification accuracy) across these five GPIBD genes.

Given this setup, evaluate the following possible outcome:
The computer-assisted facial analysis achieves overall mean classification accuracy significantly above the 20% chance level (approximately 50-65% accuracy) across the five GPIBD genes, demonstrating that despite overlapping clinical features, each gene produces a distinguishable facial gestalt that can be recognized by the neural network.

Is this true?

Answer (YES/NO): NO